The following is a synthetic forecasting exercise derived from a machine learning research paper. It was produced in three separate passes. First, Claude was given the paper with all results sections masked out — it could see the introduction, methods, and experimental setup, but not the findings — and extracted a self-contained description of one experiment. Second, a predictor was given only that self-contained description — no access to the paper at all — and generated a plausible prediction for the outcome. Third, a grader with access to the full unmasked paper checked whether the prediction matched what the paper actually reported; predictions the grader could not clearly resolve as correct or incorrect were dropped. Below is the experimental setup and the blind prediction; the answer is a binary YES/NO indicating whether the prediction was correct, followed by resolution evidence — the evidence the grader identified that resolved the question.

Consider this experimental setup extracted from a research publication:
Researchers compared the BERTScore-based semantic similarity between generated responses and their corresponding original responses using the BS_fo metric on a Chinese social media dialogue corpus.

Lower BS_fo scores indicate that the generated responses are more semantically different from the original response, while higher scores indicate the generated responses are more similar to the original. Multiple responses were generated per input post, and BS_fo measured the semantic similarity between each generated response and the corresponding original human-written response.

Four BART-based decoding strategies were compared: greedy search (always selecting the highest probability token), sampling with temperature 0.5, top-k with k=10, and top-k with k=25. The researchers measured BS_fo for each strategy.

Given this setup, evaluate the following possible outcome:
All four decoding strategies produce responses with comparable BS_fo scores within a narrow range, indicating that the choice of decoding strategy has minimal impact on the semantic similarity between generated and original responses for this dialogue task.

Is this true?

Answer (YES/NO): NO